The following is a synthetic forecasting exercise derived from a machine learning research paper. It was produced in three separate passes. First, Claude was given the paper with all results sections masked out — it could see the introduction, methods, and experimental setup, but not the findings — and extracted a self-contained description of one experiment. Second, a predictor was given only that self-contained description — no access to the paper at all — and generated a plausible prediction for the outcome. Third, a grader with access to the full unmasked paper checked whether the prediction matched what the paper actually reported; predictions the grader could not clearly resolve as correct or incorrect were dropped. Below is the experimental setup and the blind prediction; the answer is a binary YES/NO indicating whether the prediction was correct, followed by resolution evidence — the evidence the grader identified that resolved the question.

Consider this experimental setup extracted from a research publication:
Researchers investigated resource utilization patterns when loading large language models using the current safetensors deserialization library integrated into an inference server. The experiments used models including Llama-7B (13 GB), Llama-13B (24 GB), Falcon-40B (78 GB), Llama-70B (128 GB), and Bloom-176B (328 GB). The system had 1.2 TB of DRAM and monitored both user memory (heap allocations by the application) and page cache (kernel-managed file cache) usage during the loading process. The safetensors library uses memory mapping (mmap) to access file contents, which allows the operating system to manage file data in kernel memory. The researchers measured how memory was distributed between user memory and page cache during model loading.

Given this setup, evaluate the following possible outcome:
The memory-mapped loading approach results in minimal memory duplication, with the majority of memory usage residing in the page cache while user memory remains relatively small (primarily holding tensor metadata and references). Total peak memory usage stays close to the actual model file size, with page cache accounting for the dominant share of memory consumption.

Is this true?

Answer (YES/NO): YES